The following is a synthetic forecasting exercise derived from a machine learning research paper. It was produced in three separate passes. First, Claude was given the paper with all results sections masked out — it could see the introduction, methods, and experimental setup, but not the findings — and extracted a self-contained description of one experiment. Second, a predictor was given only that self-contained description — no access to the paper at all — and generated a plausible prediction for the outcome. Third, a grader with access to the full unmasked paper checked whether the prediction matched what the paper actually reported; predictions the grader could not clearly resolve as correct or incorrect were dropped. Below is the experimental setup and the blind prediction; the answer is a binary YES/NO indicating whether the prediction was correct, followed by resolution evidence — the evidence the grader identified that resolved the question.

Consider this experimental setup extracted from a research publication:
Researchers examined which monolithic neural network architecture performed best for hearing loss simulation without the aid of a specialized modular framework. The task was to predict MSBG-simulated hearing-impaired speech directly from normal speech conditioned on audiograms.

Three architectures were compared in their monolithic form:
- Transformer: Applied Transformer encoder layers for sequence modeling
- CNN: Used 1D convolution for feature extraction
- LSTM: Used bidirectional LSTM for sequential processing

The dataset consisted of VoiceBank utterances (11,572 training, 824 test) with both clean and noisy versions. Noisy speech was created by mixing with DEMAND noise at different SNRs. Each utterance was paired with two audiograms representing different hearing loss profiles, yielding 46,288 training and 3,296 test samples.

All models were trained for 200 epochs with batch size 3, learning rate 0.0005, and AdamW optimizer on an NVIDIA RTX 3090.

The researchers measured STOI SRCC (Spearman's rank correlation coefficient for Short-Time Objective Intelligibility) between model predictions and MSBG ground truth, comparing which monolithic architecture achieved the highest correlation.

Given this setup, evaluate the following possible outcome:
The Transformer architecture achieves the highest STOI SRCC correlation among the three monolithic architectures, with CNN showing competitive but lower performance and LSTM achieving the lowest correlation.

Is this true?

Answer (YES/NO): NO